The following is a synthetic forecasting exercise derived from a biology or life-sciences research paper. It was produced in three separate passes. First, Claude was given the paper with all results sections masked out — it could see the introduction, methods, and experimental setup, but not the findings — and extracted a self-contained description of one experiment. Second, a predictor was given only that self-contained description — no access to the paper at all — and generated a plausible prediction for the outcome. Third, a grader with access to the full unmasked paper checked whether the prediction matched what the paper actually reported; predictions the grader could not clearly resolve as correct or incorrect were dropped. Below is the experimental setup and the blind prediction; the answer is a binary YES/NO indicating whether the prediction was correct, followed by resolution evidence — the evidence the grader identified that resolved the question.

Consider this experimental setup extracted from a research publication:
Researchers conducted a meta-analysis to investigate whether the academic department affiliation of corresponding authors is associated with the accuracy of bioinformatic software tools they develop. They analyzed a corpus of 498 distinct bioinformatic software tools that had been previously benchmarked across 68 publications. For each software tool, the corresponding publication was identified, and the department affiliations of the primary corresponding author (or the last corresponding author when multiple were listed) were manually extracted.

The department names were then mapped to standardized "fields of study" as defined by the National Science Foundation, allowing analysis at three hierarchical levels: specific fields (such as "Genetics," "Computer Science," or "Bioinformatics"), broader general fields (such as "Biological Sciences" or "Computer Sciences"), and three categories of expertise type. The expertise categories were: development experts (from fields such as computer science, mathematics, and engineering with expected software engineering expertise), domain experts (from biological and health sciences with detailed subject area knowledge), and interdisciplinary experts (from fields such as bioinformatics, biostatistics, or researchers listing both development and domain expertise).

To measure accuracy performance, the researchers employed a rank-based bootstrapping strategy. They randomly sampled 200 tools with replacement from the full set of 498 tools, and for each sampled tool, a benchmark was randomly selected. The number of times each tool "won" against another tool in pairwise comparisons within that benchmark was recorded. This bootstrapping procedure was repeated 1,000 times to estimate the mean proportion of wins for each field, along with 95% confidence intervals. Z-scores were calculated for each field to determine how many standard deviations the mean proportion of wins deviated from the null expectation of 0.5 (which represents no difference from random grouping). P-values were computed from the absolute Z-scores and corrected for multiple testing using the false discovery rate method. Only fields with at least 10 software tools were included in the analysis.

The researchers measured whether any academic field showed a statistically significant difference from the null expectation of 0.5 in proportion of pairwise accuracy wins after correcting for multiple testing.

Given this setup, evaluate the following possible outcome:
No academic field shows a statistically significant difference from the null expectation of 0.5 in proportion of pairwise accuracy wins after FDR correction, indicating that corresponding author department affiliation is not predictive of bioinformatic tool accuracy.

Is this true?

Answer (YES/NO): YES